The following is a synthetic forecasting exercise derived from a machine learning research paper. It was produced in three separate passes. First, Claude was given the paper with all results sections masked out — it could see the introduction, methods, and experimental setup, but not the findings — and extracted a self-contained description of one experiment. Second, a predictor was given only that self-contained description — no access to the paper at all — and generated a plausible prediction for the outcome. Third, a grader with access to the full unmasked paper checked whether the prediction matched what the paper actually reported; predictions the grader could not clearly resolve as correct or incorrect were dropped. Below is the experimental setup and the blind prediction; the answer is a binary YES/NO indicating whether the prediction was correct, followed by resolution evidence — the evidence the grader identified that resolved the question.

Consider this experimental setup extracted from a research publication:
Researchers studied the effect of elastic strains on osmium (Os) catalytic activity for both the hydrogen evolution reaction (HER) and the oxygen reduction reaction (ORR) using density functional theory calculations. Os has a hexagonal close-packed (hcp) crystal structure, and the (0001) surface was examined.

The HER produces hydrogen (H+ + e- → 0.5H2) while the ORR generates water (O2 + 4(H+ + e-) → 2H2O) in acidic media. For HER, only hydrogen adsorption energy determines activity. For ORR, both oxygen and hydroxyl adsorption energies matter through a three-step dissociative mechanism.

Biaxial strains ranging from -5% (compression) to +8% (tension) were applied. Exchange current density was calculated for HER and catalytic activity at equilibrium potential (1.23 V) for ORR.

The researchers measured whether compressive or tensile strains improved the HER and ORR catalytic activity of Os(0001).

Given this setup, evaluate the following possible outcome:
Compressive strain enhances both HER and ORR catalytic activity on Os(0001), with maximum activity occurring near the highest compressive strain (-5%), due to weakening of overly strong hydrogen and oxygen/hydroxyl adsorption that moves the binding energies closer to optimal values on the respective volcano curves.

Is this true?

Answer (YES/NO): YES